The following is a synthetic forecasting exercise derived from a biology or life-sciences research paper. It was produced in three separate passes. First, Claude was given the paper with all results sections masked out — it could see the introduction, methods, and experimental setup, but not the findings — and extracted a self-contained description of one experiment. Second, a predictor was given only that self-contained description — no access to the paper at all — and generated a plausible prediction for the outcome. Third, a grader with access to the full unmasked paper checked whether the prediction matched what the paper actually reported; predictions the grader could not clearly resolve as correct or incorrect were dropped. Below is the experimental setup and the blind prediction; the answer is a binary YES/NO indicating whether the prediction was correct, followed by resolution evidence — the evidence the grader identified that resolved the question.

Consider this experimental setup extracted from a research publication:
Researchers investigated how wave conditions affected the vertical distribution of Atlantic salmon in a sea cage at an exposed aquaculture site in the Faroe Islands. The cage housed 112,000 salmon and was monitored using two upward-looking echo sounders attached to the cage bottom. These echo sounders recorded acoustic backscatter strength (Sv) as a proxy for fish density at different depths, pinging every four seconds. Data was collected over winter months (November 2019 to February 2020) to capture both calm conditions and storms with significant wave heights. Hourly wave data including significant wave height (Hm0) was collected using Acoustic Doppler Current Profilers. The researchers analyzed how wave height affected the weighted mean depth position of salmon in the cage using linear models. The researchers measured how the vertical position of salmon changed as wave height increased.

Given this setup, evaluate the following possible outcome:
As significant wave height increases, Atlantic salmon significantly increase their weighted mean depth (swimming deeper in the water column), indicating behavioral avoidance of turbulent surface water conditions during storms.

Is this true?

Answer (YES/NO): YES